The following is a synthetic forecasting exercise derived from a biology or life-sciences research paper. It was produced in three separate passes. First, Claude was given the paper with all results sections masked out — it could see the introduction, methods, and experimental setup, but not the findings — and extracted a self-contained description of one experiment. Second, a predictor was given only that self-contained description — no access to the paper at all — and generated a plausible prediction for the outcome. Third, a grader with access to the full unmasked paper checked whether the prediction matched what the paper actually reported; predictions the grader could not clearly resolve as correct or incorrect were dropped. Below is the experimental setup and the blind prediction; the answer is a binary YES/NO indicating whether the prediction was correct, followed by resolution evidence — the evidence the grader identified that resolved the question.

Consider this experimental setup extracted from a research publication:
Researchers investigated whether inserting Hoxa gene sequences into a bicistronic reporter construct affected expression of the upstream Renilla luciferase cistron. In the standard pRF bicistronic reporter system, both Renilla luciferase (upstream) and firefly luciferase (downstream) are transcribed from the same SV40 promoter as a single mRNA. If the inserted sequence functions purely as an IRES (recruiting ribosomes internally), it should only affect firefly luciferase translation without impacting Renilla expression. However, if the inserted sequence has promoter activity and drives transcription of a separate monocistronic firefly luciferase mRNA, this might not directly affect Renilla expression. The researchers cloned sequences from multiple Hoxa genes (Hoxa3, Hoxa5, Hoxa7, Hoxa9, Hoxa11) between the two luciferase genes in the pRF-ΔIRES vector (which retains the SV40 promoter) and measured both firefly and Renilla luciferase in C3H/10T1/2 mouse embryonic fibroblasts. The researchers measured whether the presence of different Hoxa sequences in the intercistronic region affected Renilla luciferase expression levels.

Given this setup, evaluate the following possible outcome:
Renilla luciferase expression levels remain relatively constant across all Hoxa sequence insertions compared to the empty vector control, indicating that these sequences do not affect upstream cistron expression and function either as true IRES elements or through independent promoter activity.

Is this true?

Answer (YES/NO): NO